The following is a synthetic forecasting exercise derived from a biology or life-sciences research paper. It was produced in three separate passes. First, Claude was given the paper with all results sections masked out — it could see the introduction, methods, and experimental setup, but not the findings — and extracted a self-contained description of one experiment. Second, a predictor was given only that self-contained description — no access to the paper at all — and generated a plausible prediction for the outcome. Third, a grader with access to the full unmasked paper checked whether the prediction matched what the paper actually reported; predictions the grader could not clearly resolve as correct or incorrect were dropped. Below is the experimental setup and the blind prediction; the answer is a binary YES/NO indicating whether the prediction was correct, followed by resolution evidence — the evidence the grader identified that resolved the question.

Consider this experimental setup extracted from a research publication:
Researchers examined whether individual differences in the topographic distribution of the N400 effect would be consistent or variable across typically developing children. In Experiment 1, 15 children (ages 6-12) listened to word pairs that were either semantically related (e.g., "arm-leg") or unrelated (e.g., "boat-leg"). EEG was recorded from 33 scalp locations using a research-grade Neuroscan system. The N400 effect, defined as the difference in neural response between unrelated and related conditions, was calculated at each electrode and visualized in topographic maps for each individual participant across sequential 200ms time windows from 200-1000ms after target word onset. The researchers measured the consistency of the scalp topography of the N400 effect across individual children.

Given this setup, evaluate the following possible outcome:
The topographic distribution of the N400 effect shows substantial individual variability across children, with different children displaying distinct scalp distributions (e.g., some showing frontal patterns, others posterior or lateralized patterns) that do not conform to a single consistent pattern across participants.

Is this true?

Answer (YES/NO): YES